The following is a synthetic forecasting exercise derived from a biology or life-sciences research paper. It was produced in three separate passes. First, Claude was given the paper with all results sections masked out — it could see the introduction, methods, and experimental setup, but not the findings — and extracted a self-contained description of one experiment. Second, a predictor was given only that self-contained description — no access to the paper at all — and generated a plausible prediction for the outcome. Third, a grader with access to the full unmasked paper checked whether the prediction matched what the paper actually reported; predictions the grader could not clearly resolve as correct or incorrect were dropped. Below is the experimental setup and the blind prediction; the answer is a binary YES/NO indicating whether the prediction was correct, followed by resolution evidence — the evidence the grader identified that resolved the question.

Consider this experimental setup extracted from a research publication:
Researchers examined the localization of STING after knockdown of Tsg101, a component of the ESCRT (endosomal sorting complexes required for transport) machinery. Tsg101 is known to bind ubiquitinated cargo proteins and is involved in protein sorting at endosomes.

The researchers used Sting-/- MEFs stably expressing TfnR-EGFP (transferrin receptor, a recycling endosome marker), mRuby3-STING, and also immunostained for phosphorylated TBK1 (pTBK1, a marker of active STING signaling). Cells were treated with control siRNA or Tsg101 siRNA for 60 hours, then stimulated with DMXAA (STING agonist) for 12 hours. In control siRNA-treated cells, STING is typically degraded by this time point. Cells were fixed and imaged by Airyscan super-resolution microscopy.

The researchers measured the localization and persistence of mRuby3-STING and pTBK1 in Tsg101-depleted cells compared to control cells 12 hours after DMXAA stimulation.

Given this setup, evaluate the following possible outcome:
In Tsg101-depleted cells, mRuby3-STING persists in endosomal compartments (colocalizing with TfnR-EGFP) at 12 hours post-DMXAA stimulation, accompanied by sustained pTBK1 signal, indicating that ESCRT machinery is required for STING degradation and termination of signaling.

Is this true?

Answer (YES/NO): YES